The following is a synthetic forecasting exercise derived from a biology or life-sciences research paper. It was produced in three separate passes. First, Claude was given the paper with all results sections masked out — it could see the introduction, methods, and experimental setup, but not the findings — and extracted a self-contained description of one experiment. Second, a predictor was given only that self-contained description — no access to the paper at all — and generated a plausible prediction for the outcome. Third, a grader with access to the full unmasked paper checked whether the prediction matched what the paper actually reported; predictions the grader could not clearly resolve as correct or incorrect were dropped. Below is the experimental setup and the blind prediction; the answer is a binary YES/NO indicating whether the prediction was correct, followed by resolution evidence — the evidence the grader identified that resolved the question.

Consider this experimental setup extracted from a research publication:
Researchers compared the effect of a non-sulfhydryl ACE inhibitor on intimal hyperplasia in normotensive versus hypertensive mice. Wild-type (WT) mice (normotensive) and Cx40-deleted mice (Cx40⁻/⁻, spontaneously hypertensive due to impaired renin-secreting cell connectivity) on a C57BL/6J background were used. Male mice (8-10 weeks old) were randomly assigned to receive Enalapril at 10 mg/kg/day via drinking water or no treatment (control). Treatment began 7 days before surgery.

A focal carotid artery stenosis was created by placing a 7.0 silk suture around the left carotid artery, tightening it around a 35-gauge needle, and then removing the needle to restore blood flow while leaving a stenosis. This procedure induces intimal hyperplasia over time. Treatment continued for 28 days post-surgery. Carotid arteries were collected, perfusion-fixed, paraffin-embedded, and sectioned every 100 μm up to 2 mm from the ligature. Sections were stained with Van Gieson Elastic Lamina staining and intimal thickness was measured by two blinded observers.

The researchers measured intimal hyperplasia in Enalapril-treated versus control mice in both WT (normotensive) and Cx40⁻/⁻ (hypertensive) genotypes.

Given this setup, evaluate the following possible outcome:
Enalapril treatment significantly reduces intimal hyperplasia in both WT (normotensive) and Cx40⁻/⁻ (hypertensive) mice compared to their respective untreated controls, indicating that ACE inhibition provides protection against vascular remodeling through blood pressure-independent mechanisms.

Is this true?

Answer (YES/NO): NO